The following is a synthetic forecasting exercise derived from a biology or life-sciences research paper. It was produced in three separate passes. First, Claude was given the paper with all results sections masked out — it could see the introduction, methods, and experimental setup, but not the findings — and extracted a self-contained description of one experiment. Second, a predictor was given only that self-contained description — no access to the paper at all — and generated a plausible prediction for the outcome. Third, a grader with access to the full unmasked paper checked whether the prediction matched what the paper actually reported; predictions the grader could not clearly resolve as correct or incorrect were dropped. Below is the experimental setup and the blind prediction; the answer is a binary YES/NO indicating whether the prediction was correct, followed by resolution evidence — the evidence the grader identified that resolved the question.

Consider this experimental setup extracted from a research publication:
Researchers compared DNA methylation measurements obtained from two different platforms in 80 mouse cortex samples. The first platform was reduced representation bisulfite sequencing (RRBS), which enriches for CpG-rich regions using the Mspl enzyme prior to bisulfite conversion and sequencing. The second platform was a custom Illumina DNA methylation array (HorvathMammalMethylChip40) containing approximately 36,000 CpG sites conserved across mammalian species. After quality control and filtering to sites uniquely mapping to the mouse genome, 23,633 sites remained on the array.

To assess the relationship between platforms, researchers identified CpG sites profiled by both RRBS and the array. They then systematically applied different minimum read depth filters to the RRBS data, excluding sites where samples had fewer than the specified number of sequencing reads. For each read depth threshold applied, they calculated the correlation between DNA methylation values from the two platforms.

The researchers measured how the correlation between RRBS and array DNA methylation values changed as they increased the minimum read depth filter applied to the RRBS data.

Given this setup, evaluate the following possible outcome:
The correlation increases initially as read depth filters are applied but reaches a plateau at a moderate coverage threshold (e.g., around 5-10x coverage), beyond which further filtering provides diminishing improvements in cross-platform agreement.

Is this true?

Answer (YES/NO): NO